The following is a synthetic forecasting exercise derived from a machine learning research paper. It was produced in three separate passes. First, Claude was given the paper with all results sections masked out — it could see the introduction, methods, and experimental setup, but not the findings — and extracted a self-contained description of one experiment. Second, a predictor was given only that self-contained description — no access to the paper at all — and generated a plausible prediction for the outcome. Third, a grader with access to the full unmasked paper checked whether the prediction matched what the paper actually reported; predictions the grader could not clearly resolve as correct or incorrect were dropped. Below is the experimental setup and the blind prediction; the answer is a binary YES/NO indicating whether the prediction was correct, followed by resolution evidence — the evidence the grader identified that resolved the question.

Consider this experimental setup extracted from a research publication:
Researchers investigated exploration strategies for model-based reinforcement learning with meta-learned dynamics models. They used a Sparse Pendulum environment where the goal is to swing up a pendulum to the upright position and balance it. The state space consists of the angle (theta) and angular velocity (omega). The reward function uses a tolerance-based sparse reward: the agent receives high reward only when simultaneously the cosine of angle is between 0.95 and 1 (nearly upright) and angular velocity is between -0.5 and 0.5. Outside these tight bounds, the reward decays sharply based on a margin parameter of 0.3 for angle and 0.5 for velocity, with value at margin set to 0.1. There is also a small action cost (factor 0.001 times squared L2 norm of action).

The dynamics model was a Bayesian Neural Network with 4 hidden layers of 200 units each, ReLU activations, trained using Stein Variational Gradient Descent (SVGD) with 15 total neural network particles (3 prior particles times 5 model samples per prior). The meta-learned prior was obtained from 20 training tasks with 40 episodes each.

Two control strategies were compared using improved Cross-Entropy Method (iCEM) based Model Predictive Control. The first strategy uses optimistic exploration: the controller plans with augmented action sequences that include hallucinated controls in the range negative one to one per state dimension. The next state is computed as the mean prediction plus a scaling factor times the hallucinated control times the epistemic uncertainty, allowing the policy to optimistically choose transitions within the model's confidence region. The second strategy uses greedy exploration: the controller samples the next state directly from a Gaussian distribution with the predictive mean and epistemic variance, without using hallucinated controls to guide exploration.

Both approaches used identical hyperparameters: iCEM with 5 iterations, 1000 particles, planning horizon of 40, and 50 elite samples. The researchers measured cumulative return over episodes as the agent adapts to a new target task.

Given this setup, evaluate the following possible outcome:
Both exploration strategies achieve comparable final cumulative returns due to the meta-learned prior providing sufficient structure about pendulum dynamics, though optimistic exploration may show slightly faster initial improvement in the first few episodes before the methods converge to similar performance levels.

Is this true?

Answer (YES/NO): NO